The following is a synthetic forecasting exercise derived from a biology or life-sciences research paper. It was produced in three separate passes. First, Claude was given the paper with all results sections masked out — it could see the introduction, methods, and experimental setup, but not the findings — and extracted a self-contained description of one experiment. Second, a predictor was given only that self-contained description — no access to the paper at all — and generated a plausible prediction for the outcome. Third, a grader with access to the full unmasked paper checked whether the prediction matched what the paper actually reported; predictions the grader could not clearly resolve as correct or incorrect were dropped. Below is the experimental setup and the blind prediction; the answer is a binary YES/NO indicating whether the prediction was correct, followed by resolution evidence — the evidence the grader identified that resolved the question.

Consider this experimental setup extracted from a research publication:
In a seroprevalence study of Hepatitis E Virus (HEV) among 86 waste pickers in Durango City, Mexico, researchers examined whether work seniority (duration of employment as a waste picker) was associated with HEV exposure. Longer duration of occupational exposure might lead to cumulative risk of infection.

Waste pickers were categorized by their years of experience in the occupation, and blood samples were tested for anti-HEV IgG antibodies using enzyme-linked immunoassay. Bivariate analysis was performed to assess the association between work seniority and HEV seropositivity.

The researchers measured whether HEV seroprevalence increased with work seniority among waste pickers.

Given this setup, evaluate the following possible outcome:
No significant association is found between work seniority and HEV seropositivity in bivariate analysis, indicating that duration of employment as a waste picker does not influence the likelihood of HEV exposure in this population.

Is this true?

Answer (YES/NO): NO